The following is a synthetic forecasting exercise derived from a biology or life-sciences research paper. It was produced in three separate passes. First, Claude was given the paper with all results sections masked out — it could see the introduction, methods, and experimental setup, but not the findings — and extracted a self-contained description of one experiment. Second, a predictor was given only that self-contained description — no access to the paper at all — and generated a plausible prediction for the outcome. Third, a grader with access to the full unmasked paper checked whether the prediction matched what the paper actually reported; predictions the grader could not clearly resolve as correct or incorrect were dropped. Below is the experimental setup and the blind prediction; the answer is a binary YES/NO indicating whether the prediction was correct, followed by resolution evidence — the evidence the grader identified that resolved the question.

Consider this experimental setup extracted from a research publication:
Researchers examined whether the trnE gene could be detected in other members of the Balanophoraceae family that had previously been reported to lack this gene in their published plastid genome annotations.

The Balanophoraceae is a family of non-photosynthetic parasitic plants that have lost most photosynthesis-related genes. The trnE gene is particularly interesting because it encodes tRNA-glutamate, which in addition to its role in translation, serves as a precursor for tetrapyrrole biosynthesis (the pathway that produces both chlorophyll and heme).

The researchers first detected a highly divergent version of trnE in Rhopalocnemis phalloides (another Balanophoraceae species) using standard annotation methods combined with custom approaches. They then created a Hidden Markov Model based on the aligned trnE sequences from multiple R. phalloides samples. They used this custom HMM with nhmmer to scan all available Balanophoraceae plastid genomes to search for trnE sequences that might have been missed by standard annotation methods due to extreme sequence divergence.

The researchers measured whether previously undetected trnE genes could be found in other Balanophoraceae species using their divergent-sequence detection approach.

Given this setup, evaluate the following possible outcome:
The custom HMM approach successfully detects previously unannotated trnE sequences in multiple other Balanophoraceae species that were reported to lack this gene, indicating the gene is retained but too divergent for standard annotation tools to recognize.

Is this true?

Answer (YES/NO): NO